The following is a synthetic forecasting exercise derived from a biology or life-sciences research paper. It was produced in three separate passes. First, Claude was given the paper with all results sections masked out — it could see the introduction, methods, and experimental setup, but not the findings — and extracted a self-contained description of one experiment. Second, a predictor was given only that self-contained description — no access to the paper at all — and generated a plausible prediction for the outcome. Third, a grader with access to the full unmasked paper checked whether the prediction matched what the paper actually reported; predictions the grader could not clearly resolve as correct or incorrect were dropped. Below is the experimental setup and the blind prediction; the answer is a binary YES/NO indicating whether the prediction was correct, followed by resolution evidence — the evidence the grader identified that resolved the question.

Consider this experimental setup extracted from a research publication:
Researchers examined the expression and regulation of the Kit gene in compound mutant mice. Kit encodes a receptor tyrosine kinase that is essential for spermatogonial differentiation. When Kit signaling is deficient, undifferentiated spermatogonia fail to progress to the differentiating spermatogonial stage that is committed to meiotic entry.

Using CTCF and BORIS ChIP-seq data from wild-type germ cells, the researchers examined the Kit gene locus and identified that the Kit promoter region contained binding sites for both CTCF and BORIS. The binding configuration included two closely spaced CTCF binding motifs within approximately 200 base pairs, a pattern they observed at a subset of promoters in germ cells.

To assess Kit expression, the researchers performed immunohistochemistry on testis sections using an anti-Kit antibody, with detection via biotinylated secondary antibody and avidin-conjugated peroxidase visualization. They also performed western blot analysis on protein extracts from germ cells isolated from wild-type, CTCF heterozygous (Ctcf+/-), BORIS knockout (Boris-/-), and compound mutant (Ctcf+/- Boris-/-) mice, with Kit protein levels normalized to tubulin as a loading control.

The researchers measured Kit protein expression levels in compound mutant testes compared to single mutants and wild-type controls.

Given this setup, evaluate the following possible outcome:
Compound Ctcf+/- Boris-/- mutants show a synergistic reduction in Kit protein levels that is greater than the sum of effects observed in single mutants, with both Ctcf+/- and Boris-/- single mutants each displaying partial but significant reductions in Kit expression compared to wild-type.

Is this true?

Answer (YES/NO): NO